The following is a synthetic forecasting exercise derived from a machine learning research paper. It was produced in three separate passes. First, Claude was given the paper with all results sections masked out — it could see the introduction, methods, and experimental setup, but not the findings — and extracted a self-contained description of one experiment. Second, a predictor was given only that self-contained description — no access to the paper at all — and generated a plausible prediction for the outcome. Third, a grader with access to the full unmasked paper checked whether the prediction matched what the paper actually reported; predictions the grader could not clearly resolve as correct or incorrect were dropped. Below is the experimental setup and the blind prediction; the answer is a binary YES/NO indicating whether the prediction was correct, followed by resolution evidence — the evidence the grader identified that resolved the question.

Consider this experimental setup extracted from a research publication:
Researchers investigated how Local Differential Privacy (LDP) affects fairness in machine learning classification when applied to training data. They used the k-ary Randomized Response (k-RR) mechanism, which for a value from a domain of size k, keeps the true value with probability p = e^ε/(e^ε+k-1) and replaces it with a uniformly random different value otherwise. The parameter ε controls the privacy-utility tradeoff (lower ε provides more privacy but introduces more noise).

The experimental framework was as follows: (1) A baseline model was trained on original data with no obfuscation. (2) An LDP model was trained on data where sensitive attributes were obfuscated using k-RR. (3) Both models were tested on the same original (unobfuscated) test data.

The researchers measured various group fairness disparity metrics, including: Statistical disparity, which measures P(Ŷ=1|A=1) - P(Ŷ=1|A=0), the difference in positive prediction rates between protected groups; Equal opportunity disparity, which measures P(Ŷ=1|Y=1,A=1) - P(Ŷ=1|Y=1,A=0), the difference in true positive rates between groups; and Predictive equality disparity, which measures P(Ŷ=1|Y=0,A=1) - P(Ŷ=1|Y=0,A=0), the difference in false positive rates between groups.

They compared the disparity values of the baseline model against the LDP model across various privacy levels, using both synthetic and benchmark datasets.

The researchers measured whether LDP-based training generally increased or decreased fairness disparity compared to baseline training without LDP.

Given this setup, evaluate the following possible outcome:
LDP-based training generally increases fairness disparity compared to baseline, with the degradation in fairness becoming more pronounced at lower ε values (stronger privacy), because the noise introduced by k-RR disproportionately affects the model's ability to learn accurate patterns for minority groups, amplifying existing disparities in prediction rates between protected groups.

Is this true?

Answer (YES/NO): NO